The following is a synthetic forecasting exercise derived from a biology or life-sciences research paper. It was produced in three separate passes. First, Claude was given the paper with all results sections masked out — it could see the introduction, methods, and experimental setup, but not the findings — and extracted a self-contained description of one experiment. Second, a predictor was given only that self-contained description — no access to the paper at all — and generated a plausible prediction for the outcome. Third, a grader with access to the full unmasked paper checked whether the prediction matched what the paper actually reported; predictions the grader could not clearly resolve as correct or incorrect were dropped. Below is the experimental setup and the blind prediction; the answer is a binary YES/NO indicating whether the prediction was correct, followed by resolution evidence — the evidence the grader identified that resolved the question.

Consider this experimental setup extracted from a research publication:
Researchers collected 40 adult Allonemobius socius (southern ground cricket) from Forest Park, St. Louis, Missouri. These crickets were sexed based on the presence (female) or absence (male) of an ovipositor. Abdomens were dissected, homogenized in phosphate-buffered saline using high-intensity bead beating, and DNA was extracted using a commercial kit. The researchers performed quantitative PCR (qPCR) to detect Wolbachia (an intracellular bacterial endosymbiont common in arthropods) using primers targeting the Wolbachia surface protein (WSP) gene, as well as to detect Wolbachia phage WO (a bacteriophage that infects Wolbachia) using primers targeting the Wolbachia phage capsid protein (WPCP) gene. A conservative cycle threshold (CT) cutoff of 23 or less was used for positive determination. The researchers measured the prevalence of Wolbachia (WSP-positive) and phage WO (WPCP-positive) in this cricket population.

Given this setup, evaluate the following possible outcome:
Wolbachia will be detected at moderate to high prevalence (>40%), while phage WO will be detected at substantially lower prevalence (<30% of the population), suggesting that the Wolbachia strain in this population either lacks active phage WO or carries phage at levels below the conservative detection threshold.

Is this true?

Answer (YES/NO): NO